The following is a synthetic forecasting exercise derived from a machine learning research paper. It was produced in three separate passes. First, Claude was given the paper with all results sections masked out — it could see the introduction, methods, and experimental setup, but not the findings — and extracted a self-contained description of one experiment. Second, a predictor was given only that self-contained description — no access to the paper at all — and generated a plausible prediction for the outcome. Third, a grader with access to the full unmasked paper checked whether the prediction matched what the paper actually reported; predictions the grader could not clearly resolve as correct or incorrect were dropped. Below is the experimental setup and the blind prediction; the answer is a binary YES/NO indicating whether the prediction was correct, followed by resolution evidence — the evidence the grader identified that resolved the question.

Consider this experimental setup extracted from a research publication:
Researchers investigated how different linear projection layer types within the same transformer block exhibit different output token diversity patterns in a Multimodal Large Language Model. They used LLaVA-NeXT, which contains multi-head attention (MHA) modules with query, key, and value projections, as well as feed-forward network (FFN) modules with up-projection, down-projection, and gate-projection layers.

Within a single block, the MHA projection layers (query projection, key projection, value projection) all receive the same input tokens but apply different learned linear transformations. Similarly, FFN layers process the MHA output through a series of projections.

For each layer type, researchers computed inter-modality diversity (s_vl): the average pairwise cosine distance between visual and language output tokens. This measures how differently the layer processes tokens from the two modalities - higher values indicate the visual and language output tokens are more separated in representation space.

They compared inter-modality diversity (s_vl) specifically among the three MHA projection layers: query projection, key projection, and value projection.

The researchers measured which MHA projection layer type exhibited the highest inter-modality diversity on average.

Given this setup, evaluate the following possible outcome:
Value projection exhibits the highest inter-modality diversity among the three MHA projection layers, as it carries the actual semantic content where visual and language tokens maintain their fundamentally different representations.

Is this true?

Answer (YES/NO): YES